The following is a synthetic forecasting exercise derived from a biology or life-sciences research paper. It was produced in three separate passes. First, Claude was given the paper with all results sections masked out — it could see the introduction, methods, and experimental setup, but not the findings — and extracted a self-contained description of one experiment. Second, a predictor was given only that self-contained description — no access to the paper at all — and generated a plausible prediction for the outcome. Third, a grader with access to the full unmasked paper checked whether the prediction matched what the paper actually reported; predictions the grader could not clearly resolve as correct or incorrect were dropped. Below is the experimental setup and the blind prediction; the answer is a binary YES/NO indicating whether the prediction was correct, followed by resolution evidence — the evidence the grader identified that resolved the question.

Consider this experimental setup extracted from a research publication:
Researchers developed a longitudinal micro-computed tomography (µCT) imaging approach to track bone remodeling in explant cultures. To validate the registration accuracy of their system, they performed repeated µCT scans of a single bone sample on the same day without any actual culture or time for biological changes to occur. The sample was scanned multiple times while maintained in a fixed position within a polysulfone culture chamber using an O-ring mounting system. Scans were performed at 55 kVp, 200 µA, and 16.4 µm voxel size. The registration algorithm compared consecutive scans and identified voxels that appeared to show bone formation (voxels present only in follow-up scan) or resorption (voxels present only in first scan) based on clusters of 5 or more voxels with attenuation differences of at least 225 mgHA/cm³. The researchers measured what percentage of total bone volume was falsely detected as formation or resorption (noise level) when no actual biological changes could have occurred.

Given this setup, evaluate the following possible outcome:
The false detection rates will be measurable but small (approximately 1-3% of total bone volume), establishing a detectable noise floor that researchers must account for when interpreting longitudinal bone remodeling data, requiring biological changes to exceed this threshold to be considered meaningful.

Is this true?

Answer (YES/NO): NO